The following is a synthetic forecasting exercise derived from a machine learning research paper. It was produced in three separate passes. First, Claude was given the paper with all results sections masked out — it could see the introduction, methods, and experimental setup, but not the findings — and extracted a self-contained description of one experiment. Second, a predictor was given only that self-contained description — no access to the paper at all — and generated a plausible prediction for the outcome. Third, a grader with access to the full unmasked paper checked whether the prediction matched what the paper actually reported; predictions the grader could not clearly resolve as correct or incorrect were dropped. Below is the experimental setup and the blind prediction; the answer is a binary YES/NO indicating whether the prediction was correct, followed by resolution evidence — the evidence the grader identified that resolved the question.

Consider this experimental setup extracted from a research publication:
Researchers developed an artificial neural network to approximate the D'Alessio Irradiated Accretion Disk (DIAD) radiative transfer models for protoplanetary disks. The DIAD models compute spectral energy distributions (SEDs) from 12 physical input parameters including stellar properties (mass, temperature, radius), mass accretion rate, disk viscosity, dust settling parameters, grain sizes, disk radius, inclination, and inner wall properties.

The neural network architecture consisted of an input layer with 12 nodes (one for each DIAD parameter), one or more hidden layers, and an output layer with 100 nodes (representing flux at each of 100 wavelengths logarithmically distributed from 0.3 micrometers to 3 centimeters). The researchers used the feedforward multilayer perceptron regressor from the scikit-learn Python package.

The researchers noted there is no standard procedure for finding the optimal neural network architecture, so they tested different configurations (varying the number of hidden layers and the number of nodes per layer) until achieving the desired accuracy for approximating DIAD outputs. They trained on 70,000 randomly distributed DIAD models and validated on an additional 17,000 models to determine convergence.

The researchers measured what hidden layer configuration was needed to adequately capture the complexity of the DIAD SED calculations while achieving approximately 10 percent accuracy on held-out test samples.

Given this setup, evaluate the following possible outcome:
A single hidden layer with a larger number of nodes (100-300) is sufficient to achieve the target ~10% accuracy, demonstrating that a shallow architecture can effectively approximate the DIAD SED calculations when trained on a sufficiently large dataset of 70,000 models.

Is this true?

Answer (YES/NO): NO